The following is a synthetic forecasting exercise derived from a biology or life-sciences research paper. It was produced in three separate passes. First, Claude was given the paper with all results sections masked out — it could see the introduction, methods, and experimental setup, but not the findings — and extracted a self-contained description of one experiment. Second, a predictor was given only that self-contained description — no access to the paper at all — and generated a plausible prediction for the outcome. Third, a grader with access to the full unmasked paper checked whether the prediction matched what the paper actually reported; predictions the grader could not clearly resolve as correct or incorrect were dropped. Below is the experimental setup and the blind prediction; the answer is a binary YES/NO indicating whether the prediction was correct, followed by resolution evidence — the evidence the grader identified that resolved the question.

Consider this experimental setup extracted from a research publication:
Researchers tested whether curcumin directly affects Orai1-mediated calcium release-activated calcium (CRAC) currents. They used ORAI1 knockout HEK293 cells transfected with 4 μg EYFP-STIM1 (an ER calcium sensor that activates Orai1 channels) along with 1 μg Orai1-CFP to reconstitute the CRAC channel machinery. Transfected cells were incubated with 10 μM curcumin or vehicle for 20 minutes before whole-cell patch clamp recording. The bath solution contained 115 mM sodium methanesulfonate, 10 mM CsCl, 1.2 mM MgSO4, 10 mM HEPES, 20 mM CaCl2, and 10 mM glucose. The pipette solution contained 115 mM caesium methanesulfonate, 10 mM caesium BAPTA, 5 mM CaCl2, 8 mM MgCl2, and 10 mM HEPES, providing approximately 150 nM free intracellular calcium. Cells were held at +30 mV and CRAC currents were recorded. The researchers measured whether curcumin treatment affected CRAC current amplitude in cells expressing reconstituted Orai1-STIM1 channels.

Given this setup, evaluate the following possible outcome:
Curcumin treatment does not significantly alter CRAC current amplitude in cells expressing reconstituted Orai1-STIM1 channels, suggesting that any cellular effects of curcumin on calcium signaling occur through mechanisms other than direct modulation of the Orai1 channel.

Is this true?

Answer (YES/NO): NO